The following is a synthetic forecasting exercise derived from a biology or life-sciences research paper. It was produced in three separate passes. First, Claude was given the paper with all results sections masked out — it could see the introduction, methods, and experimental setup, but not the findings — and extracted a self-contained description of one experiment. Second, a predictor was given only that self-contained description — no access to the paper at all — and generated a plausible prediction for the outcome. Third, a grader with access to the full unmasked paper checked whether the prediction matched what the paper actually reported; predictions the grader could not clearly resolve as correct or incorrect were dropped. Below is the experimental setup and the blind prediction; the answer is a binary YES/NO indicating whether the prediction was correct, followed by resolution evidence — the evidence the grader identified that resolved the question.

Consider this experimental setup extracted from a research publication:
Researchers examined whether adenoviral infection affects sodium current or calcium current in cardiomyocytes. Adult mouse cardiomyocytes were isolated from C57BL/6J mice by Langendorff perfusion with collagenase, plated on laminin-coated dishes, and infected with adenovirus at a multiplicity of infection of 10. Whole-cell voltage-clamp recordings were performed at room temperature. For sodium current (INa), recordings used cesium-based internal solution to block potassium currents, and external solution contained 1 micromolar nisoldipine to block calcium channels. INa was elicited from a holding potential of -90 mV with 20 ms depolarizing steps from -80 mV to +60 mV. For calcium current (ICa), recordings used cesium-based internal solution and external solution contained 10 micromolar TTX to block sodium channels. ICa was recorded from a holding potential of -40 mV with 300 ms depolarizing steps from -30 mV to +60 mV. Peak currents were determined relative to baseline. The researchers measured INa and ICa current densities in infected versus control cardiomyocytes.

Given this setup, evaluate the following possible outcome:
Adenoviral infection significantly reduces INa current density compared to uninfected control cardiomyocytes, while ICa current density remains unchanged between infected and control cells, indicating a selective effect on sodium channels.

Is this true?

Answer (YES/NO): NO